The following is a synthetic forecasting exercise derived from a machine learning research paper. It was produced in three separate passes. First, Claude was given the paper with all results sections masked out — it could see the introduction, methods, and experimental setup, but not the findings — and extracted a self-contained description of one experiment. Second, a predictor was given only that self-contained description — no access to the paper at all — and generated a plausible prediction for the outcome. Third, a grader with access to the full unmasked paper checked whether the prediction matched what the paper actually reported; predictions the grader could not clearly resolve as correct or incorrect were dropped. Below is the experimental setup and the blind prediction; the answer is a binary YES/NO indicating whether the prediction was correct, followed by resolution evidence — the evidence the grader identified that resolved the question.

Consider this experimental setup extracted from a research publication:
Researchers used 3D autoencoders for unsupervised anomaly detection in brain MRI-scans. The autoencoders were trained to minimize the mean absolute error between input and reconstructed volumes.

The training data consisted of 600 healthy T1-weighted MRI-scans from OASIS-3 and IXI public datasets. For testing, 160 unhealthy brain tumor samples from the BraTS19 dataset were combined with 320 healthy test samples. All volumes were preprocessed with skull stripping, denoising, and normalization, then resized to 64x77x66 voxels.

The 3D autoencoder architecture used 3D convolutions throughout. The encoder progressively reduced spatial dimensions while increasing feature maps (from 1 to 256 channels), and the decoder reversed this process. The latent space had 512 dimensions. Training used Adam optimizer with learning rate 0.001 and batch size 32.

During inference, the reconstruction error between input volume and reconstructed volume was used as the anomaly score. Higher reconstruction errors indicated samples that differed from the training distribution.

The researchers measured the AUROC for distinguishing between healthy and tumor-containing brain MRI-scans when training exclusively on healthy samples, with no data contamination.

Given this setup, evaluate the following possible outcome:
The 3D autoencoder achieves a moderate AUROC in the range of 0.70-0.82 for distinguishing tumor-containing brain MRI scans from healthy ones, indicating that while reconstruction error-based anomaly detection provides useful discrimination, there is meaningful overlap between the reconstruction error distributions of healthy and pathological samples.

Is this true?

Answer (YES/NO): NO